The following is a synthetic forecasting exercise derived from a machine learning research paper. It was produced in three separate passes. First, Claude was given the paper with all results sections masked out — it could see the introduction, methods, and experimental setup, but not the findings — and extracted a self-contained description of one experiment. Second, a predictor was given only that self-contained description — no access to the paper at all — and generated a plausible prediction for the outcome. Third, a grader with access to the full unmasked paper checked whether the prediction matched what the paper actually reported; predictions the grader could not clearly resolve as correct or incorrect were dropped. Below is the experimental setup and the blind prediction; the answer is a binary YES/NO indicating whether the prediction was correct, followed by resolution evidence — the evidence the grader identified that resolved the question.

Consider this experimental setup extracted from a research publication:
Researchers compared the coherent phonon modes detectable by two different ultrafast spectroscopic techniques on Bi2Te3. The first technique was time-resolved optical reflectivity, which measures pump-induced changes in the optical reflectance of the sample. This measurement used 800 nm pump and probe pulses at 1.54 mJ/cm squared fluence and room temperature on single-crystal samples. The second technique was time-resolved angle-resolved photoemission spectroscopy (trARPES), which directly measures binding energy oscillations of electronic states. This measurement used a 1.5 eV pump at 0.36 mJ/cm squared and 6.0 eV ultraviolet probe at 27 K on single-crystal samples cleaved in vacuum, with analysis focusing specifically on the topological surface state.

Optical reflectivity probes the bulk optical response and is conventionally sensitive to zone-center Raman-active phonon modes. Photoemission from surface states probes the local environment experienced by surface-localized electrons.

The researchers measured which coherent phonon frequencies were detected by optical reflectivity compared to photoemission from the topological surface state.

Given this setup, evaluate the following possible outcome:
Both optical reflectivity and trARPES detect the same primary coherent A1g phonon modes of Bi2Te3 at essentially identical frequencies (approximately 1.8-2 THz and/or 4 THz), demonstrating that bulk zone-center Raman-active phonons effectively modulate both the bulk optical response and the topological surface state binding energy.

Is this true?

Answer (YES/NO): YES